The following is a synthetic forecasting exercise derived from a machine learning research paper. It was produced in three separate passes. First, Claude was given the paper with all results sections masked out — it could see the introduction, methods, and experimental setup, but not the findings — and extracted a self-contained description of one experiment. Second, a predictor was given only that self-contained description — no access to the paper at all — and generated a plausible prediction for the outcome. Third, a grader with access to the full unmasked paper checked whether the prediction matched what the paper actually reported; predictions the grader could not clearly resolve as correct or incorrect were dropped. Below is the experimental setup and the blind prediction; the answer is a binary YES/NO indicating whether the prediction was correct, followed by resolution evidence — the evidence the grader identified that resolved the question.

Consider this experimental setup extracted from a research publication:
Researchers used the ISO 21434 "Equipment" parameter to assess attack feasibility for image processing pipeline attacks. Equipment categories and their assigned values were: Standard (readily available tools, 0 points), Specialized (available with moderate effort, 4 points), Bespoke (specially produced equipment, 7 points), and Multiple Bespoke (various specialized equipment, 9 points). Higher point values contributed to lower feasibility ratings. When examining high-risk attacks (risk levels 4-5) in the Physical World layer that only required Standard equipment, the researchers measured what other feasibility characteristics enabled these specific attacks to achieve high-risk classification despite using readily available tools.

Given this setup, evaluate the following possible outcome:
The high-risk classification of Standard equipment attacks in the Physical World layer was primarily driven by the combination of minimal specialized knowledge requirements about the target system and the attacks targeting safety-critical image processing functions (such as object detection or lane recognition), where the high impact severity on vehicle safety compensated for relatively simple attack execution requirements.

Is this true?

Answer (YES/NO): NO